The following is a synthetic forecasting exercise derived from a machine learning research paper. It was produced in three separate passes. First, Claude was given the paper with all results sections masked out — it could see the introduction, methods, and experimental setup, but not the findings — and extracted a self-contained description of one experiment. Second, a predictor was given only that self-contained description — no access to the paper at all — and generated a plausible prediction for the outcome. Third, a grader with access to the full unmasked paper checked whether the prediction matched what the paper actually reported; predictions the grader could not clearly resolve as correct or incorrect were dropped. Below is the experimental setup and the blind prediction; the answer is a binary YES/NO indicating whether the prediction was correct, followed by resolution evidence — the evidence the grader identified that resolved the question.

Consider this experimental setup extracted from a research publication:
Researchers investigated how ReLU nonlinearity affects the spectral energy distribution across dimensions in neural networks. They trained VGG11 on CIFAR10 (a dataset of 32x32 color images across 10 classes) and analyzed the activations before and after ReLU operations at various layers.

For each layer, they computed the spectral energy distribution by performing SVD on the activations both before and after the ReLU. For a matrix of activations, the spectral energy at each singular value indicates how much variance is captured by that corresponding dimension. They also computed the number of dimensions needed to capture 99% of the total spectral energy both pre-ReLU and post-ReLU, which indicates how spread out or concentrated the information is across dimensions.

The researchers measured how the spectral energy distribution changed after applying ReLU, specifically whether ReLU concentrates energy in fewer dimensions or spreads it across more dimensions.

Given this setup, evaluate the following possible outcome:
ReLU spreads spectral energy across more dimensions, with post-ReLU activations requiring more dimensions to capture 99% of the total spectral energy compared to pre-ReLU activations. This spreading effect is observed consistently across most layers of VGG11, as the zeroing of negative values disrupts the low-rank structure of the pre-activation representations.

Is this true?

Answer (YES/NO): YES